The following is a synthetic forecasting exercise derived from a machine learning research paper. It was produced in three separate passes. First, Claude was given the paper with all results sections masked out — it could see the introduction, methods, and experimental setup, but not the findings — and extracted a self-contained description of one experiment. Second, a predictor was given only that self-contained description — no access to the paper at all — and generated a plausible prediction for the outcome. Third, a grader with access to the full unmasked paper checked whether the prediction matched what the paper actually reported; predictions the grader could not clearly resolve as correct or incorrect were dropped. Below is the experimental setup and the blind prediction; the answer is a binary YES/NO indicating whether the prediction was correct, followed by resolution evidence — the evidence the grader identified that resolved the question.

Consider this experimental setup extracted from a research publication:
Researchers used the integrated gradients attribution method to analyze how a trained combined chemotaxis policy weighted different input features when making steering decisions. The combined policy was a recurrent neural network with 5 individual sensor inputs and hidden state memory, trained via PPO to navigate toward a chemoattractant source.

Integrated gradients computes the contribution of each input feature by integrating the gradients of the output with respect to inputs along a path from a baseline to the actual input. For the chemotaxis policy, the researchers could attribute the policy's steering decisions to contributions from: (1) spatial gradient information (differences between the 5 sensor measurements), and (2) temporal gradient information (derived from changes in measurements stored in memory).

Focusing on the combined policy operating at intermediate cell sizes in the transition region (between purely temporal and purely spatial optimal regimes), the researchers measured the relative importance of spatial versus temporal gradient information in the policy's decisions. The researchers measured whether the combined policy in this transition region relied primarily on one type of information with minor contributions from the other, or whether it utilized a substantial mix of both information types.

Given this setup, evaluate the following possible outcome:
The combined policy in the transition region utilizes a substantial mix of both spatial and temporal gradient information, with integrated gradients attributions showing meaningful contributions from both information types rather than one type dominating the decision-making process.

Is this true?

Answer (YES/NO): YES